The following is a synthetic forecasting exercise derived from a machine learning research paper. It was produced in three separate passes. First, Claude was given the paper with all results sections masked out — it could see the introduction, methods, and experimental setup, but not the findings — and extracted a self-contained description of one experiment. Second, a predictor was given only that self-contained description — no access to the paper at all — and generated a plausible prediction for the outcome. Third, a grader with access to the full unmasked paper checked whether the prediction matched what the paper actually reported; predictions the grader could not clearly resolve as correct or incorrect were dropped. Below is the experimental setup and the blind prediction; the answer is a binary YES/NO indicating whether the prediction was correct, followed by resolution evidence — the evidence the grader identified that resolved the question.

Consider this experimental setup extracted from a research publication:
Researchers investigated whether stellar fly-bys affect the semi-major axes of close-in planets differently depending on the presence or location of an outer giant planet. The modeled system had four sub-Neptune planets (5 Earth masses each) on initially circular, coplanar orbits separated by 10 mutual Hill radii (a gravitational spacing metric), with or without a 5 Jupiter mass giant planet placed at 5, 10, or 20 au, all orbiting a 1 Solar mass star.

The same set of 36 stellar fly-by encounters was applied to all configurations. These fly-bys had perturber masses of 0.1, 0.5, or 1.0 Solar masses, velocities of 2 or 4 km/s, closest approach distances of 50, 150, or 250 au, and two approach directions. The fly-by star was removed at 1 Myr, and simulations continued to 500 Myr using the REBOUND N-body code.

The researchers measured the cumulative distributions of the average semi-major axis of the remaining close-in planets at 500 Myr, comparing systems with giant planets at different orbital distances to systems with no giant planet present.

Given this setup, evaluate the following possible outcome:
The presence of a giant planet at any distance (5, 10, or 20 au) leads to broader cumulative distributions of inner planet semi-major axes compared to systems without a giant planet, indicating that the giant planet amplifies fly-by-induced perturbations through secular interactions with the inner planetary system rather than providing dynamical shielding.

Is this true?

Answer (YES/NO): NO